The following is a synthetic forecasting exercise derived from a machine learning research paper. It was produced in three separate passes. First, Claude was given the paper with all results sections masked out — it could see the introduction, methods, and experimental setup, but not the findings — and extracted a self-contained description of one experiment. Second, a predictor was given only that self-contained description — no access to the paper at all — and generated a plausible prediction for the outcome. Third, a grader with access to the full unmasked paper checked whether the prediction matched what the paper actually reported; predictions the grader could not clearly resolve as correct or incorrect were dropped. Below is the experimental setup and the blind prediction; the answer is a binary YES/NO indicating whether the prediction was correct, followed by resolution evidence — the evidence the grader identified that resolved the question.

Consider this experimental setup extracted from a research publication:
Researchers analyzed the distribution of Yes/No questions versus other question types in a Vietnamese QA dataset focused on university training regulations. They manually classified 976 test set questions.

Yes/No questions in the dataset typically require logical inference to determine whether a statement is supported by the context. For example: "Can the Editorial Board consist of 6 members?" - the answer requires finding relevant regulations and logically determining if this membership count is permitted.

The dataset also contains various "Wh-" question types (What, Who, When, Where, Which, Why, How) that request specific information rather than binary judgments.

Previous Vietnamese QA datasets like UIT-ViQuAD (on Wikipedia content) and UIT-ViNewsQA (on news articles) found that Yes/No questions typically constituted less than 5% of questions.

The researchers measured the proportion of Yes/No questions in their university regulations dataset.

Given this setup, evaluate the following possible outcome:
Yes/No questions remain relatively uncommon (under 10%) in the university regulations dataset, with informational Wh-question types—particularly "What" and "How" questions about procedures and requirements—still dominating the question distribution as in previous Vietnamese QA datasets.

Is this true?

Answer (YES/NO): NO